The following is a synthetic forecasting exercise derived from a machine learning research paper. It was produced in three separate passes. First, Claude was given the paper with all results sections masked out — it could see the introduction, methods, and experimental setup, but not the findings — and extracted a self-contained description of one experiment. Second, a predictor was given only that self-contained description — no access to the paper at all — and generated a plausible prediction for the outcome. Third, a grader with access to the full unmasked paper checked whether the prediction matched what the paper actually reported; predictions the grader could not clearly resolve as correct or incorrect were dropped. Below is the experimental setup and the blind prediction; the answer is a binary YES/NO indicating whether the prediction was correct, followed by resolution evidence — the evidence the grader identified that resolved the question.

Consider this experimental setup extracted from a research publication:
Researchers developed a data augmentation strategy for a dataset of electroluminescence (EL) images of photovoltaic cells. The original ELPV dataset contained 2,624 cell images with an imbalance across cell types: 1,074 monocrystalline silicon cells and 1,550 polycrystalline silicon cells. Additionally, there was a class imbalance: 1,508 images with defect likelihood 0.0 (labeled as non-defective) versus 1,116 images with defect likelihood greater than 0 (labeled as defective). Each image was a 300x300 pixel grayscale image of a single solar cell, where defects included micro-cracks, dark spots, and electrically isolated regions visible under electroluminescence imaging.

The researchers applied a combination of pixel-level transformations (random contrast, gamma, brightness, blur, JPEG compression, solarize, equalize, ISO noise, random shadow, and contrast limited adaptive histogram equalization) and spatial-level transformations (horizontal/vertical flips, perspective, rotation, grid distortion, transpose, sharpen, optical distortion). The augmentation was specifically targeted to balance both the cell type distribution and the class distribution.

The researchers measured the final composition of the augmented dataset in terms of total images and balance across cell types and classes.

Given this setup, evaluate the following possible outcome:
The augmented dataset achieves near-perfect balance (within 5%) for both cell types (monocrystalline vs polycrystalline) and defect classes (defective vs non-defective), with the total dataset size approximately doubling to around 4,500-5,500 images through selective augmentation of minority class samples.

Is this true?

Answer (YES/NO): NO